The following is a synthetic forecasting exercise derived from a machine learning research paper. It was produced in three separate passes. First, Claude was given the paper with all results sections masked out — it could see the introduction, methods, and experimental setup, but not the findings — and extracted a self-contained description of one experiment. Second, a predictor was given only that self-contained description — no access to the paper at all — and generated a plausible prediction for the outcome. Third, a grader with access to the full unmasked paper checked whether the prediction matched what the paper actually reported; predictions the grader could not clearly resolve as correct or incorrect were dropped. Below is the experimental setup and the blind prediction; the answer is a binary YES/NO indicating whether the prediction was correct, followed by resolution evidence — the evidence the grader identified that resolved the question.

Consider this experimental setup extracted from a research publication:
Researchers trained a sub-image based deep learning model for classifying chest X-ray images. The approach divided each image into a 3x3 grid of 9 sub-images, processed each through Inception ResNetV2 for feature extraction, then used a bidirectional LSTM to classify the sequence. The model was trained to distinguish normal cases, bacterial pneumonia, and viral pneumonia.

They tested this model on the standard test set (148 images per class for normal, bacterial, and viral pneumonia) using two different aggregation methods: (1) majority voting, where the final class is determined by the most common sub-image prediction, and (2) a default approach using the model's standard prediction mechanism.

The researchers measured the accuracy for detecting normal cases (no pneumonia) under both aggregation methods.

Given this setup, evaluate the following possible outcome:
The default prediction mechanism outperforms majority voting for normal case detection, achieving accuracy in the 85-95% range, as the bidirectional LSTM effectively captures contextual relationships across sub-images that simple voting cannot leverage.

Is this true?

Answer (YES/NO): NO